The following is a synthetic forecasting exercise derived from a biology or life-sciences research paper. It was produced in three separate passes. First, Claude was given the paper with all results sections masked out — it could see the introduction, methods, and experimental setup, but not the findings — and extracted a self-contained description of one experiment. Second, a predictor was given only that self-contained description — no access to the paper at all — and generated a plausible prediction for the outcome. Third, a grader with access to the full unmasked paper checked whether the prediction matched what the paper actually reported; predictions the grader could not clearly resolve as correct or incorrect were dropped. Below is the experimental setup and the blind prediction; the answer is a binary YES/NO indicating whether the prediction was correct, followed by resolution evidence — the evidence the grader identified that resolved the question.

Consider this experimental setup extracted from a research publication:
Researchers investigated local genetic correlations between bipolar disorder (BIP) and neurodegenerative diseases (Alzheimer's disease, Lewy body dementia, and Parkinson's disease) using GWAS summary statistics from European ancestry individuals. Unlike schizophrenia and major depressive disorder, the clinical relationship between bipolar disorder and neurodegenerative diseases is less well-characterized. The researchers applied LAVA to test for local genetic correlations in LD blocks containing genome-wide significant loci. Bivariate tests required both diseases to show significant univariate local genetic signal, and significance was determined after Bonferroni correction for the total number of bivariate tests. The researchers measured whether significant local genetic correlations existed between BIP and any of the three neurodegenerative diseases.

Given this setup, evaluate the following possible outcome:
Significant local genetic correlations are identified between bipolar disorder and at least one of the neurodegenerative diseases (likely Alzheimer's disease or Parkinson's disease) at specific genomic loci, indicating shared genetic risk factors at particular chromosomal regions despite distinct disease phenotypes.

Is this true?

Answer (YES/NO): YES